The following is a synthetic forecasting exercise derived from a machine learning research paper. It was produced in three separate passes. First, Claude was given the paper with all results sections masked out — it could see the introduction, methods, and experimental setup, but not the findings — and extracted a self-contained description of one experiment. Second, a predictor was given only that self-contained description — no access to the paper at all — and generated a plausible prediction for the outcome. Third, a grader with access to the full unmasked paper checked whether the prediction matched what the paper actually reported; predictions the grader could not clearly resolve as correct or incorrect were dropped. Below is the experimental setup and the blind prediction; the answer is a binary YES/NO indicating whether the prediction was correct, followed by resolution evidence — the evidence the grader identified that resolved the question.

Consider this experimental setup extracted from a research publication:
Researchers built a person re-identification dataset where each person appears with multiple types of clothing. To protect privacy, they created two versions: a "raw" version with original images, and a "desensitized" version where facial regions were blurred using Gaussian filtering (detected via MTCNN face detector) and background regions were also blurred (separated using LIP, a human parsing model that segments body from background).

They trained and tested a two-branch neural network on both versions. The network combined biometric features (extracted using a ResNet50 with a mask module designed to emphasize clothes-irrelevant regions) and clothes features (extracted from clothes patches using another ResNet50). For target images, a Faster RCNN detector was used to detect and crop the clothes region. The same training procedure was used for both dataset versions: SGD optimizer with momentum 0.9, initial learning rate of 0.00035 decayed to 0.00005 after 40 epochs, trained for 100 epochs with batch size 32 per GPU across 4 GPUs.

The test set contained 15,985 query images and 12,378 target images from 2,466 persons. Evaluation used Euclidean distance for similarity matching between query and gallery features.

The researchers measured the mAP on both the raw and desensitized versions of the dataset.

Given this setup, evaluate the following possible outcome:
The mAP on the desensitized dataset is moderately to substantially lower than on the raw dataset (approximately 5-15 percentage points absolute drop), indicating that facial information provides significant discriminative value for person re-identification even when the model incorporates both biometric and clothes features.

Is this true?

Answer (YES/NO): YES